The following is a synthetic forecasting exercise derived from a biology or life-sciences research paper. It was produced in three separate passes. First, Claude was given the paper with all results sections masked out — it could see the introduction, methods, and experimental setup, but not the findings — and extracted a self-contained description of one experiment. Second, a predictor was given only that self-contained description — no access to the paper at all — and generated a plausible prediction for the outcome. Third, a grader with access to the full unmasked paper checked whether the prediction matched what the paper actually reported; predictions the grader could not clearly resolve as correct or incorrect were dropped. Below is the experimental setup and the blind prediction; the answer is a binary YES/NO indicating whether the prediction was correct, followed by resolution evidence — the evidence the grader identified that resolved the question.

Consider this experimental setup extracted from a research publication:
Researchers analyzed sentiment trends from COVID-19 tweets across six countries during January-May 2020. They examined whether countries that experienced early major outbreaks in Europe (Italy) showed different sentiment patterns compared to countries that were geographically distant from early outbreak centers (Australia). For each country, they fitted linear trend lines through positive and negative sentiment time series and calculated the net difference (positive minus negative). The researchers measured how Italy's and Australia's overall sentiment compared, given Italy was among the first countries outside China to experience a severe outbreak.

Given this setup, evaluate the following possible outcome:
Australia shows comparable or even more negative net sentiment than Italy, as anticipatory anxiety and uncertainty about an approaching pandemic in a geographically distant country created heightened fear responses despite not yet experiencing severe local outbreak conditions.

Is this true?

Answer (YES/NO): NO